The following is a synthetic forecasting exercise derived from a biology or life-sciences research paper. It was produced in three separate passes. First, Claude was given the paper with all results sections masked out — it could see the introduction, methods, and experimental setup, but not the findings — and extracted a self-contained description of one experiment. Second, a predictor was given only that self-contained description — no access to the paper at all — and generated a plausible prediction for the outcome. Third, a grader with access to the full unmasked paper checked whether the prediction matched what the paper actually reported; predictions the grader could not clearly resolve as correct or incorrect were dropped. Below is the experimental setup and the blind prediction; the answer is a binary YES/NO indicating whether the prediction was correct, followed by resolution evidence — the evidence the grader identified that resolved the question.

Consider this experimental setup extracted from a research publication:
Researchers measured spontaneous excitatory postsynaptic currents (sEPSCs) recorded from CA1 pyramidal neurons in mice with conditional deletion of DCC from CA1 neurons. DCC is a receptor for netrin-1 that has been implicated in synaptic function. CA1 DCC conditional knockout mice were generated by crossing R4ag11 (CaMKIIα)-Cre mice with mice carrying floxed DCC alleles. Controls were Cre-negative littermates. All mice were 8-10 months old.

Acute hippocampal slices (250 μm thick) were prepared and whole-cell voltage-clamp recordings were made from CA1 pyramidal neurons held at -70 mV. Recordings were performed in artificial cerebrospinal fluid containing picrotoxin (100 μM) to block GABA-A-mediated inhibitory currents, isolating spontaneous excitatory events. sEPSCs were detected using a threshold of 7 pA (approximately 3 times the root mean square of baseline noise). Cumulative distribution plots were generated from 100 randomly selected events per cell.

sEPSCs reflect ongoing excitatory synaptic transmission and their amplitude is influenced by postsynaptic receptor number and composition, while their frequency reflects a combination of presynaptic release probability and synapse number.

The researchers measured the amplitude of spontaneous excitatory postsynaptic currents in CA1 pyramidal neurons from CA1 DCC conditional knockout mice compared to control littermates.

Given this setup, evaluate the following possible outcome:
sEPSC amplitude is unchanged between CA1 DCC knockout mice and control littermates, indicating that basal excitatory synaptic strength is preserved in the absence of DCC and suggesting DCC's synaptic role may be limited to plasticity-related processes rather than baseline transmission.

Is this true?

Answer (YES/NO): NO